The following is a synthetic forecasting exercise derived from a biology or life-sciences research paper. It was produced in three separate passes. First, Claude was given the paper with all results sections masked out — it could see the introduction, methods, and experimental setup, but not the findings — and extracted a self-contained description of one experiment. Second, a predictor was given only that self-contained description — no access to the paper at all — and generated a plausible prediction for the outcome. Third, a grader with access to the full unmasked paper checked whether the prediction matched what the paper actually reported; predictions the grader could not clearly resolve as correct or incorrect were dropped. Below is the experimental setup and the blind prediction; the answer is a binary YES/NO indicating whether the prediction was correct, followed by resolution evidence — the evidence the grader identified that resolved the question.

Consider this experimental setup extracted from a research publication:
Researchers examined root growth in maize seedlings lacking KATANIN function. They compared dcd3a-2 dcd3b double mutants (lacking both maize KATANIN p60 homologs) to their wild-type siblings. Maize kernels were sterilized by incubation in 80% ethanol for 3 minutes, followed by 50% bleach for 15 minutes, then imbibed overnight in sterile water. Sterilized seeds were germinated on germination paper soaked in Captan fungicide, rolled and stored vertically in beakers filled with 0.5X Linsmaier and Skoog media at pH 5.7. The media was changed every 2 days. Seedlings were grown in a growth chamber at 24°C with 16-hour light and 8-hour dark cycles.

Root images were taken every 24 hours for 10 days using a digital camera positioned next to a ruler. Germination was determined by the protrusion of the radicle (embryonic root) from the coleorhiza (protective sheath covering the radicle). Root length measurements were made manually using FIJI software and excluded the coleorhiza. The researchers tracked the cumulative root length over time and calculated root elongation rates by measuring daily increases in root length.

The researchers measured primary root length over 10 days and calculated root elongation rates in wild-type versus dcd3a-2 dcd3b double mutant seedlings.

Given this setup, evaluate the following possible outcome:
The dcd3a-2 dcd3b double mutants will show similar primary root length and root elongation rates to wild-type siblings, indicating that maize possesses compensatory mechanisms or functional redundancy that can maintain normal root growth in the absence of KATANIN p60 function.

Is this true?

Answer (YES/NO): NO